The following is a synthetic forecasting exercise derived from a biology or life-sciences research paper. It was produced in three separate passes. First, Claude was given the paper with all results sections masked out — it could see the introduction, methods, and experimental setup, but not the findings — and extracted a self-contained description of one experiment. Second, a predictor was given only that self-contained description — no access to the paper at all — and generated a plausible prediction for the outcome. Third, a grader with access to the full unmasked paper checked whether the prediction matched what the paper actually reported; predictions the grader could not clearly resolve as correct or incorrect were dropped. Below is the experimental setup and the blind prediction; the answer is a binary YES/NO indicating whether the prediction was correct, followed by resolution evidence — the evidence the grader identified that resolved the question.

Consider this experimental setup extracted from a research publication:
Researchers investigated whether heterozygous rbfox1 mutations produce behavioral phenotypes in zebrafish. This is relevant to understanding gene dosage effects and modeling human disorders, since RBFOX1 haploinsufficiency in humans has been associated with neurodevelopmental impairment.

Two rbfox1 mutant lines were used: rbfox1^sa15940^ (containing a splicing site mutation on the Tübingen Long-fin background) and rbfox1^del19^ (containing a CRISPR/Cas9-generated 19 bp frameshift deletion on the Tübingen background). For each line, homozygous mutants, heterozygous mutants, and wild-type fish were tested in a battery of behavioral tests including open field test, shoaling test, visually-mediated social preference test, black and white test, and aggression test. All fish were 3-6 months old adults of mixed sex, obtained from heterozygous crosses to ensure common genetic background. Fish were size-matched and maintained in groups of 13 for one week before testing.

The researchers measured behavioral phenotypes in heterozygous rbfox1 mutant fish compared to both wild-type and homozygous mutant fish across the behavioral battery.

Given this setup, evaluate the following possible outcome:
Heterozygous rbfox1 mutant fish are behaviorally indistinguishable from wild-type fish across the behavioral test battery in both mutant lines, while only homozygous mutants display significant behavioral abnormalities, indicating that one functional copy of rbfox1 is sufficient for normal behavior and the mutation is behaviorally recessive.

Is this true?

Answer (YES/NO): NO